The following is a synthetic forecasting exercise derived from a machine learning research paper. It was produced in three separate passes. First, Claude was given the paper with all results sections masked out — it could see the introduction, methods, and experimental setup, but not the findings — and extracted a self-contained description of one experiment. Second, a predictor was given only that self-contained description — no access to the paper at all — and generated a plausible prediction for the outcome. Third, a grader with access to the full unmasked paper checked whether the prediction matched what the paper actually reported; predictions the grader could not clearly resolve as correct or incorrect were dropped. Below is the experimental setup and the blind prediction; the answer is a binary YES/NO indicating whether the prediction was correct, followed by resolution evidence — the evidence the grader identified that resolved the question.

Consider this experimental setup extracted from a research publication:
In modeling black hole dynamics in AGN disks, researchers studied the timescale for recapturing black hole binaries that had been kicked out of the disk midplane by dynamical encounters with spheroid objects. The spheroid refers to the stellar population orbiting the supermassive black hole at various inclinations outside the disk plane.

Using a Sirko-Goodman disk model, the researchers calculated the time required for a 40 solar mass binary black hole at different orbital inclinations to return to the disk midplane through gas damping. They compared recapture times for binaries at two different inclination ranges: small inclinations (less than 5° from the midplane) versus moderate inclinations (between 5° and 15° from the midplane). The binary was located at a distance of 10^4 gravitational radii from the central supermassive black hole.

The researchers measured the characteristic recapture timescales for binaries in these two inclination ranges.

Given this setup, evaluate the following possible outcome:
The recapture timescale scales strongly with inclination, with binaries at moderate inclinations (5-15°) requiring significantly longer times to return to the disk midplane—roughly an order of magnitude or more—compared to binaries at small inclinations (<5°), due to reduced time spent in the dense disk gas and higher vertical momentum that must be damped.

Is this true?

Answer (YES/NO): YES